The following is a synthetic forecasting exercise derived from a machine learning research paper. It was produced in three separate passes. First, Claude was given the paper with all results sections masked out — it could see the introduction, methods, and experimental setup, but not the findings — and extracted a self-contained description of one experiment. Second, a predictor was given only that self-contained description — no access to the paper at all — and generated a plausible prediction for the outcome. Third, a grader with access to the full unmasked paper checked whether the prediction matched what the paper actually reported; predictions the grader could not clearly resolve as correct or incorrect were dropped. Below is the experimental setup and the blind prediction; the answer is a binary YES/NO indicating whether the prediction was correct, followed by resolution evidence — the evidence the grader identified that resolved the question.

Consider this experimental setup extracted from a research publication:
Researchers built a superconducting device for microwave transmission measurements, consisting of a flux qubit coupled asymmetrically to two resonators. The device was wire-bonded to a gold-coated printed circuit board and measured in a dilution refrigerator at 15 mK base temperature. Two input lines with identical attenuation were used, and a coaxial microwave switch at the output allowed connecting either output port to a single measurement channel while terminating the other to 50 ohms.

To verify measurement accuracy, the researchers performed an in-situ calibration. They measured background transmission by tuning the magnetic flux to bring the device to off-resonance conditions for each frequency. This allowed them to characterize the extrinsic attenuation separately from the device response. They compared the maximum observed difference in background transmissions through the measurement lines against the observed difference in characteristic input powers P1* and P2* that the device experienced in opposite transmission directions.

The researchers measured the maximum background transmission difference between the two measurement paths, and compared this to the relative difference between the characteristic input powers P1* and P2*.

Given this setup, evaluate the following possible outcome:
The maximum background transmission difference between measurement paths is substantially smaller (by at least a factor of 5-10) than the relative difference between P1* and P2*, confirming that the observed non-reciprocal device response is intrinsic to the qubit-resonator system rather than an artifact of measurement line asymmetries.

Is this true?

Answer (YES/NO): YES